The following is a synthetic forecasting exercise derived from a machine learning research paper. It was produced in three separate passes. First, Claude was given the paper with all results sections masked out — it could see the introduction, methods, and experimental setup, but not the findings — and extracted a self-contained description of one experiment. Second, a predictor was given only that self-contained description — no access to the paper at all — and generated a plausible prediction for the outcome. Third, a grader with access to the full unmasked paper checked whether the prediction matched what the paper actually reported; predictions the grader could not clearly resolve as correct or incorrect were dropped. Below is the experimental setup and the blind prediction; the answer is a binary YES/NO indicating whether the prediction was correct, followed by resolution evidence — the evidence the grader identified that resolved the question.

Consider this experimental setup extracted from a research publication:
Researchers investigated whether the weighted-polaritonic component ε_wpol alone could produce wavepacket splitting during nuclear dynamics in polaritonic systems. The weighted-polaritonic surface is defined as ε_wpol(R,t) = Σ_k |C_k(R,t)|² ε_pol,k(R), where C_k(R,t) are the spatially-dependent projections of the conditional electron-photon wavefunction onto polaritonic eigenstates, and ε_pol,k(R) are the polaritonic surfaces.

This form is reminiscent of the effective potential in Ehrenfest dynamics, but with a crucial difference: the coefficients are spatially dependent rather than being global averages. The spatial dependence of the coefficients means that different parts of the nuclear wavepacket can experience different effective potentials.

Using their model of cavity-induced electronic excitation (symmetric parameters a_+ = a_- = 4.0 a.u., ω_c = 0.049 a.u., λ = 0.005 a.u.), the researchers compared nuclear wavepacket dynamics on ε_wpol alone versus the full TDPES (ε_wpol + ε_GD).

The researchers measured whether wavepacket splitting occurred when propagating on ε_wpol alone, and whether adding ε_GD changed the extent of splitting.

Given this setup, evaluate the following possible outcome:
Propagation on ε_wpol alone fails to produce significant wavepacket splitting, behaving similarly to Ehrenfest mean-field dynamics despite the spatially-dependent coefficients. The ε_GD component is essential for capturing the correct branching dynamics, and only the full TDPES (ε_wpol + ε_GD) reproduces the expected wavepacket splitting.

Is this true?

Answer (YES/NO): YES